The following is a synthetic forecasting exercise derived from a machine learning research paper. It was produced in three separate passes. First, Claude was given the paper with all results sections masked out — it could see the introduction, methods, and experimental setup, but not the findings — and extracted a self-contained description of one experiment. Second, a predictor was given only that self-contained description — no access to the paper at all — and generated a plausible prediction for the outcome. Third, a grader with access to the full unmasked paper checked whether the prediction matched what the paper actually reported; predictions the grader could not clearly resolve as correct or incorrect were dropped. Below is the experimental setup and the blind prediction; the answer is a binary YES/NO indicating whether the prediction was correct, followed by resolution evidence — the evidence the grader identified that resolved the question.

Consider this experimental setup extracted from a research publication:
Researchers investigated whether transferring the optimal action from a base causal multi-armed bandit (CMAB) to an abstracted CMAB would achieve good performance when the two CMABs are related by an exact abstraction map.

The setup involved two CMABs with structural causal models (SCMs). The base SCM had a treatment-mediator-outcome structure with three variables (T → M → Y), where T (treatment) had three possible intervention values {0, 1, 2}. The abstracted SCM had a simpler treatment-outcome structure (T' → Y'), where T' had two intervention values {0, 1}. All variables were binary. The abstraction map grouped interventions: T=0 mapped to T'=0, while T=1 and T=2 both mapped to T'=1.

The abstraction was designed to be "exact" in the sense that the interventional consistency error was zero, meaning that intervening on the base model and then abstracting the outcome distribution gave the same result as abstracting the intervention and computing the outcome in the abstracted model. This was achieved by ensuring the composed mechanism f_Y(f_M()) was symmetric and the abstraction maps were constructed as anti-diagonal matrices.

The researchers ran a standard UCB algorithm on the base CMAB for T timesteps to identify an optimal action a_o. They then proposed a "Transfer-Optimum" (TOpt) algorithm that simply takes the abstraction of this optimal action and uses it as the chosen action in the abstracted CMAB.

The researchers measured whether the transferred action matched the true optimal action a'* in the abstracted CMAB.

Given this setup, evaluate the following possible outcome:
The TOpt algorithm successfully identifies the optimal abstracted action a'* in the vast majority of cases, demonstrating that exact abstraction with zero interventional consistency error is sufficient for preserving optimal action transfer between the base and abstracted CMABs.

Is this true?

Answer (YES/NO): NO